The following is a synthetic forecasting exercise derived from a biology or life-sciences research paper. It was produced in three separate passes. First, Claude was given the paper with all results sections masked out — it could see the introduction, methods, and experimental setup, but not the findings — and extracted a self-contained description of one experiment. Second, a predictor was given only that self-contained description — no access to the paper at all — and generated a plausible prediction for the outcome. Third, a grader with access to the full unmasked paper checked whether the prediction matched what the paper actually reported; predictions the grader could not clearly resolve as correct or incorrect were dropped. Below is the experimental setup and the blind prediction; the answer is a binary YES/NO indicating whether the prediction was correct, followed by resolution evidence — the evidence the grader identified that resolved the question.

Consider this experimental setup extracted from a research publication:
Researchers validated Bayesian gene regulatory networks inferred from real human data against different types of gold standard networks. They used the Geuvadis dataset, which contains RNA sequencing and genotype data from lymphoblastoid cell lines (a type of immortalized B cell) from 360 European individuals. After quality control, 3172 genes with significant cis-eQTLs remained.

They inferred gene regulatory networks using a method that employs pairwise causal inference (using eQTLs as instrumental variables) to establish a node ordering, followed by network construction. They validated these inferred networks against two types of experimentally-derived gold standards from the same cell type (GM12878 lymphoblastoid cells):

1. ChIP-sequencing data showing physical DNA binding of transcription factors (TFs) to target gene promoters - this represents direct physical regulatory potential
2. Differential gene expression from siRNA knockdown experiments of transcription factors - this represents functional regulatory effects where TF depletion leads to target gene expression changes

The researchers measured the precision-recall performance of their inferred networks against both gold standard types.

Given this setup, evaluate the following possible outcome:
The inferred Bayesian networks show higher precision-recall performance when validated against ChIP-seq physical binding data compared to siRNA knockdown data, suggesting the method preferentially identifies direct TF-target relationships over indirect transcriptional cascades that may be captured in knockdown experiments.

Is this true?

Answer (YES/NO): YES